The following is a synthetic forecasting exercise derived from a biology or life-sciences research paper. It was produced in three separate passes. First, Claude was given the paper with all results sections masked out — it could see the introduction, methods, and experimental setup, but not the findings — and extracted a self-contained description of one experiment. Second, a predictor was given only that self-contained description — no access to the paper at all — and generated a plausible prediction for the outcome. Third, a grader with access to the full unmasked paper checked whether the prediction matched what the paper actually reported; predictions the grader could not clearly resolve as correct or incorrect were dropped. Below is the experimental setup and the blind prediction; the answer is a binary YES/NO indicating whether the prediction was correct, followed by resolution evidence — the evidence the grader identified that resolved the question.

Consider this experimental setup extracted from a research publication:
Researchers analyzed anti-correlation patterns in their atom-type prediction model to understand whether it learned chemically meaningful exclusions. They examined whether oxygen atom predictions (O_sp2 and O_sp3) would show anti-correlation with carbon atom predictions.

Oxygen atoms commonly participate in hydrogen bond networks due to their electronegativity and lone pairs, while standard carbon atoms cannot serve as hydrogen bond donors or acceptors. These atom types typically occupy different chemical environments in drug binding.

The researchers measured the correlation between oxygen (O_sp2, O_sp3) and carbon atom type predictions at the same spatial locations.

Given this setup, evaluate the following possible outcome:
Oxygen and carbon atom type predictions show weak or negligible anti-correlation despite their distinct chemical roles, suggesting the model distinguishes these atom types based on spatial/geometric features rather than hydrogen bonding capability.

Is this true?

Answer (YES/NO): NO